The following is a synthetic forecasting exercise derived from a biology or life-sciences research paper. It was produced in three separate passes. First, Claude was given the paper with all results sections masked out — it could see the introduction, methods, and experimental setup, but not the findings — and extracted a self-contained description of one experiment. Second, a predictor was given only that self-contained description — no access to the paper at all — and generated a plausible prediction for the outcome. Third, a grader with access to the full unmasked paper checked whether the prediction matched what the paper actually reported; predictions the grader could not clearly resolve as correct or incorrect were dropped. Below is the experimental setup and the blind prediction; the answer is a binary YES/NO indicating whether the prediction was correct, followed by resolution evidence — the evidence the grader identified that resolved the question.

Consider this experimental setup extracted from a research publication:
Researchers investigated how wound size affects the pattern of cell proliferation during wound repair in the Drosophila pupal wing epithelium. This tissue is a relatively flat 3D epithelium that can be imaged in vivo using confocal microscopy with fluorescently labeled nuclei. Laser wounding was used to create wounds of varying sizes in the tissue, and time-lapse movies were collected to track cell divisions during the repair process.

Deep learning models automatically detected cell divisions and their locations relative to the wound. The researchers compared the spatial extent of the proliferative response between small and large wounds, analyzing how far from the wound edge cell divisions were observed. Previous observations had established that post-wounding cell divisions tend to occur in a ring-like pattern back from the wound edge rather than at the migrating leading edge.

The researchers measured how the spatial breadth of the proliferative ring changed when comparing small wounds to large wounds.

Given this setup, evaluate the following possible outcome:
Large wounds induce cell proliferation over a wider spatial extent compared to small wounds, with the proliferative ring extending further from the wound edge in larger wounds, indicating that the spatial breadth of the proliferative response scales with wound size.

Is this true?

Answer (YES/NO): YES